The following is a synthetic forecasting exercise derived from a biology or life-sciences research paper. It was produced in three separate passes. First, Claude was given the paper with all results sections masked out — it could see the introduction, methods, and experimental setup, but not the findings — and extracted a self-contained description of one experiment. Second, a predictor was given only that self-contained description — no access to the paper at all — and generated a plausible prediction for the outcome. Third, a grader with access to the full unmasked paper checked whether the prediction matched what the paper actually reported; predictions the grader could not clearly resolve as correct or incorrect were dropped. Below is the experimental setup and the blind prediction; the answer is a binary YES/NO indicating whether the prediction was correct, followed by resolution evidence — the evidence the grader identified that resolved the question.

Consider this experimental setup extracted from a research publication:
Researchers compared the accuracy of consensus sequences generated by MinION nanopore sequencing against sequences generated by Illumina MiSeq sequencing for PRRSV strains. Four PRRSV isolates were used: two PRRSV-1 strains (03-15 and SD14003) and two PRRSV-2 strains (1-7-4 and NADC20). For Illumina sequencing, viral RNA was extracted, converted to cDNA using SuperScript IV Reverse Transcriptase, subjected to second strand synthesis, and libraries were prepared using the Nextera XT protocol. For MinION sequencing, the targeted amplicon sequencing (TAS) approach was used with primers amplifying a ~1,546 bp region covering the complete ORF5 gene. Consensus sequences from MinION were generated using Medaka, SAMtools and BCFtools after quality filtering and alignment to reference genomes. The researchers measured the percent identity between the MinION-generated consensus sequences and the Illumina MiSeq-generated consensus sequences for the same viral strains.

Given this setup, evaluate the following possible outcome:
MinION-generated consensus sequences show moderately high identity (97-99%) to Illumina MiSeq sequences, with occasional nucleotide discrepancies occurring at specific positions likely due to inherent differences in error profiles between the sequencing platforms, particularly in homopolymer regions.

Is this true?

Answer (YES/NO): NO